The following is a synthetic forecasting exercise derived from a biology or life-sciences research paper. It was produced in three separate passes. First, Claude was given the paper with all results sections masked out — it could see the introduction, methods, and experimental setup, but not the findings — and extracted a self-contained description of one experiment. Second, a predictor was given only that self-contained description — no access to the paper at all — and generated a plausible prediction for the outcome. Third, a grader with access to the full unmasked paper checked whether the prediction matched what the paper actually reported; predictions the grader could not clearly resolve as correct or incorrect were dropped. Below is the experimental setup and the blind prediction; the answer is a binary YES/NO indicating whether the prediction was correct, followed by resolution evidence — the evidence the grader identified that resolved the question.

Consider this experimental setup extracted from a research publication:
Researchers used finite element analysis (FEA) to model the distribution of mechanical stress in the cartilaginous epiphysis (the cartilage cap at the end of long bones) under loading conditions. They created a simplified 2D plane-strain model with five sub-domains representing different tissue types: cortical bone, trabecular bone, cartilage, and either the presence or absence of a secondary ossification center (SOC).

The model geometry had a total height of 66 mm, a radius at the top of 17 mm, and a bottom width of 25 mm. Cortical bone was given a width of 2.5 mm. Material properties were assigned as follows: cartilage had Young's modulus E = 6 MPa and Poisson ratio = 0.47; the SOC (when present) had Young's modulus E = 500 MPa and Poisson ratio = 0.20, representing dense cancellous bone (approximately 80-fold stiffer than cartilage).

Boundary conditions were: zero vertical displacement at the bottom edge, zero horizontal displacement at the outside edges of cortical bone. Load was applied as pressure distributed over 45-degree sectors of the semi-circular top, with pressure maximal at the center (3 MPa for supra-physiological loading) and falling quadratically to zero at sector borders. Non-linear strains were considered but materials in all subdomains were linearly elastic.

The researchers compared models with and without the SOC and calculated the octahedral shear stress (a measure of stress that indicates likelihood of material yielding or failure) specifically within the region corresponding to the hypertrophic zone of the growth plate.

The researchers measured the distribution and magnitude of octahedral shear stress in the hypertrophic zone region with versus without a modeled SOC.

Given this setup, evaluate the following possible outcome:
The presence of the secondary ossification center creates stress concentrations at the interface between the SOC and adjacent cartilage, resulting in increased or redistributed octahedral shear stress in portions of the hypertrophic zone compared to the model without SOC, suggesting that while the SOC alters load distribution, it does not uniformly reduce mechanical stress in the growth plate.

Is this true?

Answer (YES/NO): NO